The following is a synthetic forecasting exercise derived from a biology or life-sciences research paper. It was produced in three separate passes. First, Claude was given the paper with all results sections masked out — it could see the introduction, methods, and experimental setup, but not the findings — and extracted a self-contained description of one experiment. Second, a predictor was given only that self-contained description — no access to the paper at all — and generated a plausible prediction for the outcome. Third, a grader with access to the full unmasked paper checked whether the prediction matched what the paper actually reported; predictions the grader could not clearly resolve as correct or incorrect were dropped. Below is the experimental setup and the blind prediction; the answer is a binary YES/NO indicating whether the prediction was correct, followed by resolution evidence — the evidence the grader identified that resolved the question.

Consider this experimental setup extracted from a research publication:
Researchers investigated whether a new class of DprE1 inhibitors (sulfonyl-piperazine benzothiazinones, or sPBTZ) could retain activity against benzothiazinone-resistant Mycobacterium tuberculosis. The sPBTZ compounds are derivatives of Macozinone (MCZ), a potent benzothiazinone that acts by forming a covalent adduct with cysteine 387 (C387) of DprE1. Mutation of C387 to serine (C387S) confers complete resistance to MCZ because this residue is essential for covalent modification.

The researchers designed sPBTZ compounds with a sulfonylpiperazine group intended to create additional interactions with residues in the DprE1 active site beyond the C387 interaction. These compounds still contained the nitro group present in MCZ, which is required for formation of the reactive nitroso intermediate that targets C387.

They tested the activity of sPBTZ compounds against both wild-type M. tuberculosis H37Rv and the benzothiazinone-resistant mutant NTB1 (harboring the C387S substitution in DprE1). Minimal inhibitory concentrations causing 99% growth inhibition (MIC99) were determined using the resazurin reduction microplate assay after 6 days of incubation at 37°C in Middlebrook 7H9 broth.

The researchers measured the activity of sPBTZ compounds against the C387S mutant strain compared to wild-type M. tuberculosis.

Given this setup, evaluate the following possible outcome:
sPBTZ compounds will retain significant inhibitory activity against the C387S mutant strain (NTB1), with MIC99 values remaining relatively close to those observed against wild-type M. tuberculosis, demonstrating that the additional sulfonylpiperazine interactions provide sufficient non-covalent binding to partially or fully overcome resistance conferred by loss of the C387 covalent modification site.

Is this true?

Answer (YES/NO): NO